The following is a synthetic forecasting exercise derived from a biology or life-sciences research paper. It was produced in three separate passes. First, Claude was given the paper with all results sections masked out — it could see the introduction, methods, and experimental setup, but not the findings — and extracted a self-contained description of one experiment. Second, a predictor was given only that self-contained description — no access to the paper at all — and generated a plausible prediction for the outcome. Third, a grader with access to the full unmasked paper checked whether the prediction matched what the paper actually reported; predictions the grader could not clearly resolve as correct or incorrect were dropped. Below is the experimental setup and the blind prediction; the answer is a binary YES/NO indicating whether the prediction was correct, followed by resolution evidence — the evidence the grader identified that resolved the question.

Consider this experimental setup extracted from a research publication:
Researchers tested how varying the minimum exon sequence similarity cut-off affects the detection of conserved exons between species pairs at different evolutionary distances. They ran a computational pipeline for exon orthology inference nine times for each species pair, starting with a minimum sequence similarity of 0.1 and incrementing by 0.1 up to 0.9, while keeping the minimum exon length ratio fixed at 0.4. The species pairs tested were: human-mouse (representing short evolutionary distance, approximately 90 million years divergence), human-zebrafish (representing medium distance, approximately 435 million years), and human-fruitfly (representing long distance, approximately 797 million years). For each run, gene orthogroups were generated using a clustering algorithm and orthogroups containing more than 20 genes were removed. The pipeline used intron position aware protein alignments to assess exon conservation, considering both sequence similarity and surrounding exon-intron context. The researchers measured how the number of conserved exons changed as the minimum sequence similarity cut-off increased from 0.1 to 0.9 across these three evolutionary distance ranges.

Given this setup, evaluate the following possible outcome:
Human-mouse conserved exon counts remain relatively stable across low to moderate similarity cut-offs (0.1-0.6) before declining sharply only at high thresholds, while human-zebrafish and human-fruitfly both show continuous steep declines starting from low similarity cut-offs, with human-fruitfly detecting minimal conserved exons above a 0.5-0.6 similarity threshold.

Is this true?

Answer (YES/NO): NO